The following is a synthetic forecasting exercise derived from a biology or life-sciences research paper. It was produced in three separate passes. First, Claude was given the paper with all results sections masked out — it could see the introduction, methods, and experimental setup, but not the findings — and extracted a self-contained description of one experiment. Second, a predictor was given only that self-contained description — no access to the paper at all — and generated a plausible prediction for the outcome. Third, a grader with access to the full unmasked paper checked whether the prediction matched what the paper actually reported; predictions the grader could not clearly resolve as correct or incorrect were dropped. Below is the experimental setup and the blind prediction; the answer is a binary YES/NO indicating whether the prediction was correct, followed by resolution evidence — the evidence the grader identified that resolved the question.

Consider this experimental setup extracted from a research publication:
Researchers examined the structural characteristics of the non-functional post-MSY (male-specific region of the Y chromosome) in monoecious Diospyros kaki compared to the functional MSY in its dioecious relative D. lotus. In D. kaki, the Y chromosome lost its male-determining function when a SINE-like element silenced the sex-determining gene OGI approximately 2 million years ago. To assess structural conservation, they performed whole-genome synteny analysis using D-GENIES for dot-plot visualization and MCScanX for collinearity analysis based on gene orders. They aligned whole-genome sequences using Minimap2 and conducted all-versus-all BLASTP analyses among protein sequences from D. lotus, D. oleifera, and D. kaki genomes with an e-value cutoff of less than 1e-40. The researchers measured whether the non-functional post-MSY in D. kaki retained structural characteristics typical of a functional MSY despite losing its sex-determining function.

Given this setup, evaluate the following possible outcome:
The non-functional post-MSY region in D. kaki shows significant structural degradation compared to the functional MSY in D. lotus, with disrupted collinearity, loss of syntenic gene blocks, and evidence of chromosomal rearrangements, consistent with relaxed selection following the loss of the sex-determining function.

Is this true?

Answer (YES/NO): YES